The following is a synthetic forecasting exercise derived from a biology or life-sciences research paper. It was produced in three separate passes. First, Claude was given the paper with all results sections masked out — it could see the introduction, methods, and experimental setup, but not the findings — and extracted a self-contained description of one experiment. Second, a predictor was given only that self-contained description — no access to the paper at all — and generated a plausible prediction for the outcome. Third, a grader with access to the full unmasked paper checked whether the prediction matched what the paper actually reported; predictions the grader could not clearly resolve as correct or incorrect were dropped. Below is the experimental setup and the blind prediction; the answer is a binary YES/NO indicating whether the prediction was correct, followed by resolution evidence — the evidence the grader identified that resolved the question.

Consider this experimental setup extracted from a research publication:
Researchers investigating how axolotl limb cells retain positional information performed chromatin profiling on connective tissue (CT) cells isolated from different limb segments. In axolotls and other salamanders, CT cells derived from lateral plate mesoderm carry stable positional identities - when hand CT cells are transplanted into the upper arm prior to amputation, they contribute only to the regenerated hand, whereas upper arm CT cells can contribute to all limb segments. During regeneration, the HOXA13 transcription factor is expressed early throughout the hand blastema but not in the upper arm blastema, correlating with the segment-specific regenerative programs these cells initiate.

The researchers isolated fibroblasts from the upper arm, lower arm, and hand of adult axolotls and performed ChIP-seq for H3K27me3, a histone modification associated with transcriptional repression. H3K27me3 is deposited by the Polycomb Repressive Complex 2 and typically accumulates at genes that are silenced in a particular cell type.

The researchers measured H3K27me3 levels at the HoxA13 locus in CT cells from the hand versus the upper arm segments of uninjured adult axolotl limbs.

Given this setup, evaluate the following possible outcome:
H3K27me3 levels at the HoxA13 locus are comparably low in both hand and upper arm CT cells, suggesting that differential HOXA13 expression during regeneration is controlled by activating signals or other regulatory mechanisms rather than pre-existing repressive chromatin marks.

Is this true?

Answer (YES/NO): NO